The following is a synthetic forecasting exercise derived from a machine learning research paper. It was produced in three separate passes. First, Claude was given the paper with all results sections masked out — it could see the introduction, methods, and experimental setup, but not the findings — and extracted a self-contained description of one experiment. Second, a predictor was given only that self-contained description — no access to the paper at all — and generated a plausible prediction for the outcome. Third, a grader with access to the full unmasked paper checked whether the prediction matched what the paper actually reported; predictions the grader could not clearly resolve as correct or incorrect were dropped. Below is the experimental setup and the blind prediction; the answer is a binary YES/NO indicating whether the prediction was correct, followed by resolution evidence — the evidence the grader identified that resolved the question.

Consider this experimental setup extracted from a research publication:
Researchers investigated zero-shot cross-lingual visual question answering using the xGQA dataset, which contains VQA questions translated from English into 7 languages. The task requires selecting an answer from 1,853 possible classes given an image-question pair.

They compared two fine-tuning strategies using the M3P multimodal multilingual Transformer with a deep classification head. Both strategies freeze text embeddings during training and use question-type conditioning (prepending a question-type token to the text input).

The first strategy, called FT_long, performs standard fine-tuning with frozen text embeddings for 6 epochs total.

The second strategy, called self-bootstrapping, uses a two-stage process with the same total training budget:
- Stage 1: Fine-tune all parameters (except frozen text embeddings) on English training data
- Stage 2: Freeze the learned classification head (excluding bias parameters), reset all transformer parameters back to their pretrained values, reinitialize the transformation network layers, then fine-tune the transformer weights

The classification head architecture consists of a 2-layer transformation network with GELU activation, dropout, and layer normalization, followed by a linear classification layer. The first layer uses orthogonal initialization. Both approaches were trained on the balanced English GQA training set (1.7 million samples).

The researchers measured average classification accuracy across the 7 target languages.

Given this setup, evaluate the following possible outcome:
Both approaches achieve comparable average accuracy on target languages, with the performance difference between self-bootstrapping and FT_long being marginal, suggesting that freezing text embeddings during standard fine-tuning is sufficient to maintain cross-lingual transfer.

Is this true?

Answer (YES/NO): NO